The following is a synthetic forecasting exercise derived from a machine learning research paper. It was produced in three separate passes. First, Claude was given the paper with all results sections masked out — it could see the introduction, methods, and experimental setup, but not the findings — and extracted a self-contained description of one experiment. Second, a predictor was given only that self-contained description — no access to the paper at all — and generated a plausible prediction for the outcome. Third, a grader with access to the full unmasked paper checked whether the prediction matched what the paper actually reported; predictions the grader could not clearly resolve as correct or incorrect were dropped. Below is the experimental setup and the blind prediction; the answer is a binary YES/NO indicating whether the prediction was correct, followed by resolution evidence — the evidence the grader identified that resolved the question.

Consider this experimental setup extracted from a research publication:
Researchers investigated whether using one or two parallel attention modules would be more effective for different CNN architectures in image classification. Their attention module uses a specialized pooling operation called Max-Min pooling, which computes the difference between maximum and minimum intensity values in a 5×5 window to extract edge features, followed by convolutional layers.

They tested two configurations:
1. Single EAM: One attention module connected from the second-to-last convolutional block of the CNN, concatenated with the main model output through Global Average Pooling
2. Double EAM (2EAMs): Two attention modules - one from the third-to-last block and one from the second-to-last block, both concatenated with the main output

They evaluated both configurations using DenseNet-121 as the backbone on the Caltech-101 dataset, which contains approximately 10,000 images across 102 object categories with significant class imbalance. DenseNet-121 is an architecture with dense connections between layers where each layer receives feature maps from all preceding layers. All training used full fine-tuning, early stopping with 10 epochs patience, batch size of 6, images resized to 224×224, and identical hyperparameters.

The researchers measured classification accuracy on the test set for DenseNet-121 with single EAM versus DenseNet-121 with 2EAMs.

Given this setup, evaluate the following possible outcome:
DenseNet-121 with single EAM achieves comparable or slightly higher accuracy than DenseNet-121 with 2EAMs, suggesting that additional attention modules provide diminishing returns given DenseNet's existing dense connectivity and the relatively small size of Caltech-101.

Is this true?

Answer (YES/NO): YES